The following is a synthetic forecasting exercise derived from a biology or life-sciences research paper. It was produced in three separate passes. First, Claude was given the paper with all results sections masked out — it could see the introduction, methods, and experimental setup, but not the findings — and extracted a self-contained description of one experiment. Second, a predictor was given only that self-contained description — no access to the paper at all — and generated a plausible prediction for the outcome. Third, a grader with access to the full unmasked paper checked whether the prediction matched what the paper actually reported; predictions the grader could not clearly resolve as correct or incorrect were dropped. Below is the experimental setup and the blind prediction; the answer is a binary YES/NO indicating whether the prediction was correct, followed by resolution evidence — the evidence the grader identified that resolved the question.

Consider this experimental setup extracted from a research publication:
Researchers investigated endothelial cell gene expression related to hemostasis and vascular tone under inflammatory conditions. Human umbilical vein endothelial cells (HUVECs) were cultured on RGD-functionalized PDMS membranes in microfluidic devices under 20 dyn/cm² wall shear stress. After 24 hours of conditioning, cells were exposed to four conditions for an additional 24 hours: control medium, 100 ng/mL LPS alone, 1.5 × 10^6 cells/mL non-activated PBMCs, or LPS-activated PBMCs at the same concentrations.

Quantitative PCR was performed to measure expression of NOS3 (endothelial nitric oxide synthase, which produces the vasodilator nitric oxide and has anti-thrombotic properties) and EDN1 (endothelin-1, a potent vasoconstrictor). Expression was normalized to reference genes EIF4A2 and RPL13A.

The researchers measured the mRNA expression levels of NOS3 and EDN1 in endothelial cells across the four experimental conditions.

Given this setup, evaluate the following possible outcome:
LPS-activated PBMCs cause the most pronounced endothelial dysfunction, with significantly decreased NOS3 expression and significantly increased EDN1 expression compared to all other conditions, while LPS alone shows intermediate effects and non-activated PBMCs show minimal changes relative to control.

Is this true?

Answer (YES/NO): NO